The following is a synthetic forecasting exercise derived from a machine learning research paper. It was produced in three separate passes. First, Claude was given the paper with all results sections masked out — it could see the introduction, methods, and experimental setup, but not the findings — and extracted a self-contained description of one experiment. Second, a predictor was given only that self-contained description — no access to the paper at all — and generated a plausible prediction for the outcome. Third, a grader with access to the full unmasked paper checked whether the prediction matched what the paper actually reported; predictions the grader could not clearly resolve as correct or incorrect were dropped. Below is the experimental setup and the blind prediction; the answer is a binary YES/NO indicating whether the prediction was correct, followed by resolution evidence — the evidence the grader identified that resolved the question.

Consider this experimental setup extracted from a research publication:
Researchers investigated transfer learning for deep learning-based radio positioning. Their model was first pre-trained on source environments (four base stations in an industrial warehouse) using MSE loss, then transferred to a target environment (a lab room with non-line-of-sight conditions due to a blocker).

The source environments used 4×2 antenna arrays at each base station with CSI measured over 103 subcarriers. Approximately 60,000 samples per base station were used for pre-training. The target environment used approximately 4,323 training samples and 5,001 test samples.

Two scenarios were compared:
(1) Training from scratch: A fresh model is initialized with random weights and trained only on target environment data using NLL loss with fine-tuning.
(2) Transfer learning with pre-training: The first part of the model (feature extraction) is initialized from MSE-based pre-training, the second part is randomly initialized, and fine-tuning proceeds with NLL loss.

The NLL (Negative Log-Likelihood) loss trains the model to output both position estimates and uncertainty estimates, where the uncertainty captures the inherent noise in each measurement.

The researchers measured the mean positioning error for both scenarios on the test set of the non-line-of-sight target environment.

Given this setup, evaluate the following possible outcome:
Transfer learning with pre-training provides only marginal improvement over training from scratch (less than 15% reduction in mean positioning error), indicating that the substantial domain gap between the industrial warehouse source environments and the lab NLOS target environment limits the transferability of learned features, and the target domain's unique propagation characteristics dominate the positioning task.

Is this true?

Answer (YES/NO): NO